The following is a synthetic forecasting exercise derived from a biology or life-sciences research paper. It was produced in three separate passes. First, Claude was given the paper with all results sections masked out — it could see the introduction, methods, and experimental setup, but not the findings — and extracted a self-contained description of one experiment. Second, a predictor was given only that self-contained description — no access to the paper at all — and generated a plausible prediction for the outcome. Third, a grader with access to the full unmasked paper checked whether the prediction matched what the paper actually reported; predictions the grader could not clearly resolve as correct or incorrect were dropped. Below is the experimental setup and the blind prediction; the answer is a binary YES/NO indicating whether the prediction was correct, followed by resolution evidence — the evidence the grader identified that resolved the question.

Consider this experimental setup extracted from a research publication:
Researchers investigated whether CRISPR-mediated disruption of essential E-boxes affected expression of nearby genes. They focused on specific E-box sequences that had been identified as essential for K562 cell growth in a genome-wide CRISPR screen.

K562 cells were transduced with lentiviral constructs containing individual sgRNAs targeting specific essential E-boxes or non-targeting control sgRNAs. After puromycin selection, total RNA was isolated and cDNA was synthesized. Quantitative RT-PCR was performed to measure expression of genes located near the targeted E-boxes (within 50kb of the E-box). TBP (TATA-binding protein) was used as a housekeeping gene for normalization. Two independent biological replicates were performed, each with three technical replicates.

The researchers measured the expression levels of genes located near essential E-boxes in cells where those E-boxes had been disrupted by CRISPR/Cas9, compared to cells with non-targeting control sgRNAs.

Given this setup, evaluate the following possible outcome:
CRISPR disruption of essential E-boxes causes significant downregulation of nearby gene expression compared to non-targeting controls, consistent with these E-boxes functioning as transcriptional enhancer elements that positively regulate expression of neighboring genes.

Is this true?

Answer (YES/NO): YES